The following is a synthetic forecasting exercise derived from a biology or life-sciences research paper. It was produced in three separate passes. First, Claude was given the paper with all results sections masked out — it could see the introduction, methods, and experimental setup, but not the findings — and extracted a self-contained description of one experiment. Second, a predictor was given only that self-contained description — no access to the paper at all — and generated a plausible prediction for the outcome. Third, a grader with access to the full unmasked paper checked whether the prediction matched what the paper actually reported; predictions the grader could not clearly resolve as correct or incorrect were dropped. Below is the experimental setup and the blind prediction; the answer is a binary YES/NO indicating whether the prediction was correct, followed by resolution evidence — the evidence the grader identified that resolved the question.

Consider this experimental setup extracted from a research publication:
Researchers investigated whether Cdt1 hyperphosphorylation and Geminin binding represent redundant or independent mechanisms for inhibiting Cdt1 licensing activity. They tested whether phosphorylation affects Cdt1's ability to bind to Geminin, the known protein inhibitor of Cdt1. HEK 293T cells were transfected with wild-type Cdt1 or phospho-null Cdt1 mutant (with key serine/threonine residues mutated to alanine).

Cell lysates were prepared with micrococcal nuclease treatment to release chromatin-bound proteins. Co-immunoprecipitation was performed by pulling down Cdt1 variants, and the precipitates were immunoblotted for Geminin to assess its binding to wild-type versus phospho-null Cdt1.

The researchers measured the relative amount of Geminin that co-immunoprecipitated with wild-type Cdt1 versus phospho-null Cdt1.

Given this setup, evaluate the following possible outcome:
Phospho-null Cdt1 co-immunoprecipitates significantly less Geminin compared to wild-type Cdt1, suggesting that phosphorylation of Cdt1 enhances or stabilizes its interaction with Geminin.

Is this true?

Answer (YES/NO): NO